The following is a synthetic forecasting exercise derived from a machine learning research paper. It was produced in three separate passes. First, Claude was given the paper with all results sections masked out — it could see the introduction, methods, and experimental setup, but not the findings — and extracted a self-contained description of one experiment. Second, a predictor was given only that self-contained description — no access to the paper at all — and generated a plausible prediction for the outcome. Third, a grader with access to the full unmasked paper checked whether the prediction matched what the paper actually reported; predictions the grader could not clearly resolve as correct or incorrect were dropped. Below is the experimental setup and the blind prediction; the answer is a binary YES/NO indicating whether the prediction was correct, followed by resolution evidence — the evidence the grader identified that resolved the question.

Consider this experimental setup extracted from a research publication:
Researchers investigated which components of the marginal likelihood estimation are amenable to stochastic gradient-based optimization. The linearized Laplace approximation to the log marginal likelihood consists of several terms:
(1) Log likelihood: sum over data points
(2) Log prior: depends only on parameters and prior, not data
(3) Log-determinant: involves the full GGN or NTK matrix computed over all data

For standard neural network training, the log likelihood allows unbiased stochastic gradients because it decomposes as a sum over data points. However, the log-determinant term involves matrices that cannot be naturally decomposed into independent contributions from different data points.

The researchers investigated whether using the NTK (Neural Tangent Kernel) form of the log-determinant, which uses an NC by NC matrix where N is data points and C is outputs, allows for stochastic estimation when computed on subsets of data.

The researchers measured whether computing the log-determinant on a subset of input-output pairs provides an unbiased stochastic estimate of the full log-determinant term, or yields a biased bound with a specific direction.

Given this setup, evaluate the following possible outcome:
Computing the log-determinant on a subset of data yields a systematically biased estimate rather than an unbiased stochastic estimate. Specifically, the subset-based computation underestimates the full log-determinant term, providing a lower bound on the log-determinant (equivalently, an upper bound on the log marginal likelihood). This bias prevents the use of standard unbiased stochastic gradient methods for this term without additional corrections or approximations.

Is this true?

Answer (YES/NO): NO